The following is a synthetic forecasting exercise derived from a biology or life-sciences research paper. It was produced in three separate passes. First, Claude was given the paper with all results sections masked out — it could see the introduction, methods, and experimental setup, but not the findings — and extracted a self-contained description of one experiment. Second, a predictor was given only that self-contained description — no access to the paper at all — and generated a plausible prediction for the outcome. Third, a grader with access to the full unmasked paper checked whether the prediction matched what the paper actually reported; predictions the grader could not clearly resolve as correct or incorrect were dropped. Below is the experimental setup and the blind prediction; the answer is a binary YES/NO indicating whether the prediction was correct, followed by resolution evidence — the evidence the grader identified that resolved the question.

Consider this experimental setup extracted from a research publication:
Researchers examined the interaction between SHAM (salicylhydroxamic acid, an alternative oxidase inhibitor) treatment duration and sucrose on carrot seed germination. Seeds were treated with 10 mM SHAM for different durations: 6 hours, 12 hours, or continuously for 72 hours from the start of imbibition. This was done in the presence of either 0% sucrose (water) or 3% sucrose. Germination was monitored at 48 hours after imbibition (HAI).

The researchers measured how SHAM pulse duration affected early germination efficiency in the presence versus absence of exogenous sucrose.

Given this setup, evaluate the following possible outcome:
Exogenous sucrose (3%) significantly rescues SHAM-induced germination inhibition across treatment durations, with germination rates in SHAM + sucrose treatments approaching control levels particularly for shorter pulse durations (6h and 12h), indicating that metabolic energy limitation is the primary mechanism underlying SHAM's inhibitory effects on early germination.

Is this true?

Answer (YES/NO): NO